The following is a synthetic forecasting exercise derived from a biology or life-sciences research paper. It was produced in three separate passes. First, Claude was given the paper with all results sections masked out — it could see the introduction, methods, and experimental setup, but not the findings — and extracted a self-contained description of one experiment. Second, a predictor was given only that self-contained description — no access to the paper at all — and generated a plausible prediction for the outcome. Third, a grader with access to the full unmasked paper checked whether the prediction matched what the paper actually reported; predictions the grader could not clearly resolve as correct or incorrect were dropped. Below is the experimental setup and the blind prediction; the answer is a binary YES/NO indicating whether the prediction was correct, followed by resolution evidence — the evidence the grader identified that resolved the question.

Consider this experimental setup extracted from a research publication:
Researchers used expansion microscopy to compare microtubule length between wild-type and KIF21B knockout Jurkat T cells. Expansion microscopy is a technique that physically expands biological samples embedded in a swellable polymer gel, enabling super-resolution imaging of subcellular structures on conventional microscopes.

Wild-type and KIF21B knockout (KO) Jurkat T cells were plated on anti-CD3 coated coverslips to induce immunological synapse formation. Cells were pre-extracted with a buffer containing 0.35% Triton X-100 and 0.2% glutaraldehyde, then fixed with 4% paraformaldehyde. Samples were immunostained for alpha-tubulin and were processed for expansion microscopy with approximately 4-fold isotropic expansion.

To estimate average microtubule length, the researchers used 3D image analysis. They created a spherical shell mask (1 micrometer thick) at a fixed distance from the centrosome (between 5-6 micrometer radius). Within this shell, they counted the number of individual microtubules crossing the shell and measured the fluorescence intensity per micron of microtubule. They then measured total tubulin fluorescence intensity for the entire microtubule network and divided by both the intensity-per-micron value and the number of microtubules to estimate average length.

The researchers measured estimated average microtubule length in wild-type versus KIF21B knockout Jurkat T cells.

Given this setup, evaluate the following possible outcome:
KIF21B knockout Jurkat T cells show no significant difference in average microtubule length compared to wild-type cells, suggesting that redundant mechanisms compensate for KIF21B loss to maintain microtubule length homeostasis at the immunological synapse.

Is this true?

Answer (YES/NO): NO